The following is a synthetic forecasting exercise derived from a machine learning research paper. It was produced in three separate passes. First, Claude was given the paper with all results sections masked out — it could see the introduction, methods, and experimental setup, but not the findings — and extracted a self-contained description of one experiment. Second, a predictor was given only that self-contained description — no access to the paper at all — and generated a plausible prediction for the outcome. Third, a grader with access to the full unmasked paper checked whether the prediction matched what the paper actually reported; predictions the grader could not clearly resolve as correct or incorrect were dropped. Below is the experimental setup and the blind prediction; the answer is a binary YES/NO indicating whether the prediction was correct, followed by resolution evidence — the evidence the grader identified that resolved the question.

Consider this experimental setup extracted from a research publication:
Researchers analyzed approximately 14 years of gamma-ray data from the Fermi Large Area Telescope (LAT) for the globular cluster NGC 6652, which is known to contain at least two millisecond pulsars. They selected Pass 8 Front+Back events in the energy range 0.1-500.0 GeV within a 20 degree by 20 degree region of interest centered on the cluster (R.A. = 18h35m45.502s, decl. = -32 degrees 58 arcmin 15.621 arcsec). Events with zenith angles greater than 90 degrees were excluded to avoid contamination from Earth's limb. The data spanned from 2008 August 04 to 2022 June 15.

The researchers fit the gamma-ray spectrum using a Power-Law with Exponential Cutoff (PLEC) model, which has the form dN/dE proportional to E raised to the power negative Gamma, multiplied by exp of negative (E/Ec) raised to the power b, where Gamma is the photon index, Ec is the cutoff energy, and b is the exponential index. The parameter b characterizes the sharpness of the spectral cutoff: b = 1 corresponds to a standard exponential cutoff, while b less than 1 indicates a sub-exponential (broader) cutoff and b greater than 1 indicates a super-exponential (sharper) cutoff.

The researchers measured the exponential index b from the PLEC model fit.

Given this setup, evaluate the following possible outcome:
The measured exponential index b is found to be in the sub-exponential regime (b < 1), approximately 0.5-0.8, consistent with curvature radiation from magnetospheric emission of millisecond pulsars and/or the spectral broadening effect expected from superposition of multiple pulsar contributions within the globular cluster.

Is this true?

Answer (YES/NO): NO